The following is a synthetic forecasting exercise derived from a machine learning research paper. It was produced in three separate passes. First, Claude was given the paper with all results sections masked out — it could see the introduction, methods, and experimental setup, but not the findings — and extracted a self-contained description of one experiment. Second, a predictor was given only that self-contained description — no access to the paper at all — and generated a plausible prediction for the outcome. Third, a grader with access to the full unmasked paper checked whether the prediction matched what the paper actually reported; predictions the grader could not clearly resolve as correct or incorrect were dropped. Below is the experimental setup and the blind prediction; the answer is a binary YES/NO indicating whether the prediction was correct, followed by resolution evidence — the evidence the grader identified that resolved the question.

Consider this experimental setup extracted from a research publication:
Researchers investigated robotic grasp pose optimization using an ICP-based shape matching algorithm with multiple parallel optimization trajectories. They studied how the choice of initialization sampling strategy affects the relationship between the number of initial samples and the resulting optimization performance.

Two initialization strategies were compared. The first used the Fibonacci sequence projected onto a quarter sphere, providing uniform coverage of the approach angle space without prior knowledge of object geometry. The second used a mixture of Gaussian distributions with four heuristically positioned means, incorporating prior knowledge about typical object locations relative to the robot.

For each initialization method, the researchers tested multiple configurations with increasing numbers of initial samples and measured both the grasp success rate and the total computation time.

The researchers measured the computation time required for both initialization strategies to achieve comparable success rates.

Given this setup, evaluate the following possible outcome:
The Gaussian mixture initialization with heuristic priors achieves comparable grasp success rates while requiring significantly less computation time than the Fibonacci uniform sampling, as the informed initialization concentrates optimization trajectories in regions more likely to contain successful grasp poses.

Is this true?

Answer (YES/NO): YES